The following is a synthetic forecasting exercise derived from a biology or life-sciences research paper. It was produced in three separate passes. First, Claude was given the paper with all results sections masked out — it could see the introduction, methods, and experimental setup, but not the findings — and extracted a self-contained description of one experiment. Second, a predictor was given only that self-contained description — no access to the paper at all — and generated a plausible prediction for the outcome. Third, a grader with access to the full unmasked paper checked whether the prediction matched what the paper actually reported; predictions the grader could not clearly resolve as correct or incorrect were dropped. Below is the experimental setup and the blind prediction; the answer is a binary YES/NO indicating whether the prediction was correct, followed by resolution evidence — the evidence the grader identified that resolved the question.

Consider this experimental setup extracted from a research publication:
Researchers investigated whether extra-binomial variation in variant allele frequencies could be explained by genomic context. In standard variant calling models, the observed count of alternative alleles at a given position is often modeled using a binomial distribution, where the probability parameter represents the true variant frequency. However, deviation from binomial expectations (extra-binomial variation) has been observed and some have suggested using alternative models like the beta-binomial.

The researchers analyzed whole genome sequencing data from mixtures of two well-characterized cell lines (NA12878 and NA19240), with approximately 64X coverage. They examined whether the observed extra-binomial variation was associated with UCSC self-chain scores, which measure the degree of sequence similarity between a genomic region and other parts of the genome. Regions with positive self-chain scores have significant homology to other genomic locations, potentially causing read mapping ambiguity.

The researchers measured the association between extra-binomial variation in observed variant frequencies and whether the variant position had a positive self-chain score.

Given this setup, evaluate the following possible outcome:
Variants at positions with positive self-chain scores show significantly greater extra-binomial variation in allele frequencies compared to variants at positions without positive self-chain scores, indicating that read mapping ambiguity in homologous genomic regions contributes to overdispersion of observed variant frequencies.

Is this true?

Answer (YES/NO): YES